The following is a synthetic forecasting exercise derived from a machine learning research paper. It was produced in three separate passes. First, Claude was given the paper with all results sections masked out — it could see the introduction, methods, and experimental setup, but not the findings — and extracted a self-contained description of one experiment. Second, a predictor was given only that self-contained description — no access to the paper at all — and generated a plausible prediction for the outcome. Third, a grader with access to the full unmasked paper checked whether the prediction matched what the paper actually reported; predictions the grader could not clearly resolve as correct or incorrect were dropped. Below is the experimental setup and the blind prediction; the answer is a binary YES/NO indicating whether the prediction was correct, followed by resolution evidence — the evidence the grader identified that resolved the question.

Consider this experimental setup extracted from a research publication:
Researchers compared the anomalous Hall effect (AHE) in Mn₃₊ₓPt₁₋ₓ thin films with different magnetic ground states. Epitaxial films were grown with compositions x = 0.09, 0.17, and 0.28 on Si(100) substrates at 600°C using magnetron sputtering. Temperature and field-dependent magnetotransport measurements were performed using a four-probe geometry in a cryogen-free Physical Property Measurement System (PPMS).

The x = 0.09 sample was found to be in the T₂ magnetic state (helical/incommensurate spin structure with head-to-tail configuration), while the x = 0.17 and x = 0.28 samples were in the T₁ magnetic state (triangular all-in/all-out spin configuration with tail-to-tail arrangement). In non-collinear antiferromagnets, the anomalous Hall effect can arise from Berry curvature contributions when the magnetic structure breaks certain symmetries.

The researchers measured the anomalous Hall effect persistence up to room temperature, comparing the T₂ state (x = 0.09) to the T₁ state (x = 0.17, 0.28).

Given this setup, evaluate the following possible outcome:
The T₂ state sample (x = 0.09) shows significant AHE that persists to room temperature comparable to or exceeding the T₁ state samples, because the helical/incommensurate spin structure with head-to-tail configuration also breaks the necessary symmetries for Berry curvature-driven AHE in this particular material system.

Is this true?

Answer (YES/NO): NO